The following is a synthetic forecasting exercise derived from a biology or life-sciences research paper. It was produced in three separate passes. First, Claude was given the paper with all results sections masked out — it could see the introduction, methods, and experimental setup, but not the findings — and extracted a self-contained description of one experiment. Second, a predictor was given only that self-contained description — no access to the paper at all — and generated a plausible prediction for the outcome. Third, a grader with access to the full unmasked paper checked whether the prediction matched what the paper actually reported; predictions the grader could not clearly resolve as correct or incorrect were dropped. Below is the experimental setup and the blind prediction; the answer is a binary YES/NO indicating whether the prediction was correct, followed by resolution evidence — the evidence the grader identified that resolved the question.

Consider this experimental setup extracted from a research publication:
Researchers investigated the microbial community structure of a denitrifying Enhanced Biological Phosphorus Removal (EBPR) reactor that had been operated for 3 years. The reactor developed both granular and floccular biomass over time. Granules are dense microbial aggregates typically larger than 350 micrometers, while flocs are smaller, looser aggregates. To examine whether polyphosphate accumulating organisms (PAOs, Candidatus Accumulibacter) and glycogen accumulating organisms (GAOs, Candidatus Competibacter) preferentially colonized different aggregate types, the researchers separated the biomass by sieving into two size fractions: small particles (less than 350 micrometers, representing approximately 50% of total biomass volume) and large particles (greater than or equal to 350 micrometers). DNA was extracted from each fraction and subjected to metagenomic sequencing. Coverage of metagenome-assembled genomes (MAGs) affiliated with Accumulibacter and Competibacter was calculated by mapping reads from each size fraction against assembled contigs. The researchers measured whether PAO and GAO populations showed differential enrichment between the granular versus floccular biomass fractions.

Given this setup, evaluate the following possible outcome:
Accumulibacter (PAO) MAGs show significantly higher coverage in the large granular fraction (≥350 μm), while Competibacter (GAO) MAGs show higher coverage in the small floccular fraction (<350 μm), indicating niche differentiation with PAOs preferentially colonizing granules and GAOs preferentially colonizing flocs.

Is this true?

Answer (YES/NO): NO